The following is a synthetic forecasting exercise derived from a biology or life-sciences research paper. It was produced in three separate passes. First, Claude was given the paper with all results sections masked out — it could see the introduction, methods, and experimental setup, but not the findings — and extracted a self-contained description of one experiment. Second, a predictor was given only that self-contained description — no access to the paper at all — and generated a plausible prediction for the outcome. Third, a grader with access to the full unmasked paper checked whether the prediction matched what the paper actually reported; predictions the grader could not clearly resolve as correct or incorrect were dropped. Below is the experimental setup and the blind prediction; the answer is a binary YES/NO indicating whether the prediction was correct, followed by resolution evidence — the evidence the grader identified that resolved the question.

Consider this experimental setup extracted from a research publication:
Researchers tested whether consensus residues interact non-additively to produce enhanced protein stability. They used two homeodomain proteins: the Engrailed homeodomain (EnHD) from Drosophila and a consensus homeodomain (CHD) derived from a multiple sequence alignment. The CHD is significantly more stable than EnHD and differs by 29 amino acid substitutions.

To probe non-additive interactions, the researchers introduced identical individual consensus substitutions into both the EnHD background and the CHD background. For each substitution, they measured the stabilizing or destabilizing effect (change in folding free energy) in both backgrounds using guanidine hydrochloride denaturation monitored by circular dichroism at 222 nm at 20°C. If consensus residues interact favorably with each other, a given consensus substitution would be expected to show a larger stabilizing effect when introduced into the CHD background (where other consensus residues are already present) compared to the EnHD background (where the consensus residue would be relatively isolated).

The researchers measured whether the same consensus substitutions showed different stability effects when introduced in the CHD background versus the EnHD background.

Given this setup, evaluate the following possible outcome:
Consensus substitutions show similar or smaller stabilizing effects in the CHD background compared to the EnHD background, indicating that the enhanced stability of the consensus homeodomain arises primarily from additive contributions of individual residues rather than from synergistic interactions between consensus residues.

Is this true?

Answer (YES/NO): NO